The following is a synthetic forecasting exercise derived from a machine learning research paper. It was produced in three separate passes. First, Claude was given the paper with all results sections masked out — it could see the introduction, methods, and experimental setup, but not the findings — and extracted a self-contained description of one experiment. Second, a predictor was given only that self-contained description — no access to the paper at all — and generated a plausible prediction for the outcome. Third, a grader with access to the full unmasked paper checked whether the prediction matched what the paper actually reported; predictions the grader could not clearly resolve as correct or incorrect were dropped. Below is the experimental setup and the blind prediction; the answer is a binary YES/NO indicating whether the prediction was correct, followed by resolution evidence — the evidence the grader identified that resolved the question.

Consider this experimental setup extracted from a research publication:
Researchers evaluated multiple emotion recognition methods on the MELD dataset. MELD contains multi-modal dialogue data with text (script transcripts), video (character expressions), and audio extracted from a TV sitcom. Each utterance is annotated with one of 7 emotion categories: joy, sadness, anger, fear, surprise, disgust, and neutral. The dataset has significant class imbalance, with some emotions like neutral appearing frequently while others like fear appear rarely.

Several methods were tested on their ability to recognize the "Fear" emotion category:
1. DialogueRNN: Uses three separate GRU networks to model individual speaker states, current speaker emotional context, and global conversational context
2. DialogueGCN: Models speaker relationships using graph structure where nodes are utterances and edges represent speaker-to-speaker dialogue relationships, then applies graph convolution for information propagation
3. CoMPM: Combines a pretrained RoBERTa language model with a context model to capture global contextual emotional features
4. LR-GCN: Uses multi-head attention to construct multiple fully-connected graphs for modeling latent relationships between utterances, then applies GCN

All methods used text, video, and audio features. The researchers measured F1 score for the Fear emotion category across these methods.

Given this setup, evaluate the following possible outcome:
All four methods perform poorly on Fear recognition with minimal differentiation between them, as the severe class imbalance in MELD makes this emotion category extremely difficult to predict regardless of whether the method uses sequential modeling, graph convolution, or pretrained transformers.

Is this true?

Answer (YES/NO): NO